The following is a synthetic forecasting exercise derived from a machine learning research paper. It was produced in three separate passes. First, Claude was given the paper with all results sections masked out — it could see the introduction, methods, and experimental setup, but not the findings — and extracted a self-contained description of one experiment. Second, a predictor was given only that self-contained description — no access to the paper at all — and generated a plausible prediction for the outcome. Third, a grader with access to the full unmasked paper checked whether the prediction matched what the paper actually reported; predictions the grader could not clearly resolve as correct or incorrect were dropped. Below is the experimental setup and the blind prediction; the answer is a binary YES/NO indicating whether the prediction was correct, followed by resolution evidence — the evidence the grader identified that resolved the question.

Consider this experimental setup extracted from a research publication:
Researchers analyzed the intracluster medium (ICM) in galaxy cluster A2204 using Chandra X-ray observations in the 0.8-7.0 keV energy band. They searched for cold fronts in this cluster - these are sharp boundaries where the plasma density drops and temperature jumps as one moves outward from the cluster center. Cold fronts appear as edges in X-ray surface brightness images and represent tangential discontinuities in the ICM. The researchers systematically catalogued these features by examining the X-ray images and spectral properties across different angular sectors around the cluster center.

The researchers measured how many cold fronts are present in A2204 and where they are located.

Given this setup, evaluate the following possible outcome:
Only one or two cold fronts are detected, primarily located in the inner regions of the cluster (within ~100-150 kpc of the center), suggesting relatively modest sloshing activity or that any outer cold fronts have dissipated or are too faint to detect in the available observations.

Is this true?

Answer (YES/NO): NO